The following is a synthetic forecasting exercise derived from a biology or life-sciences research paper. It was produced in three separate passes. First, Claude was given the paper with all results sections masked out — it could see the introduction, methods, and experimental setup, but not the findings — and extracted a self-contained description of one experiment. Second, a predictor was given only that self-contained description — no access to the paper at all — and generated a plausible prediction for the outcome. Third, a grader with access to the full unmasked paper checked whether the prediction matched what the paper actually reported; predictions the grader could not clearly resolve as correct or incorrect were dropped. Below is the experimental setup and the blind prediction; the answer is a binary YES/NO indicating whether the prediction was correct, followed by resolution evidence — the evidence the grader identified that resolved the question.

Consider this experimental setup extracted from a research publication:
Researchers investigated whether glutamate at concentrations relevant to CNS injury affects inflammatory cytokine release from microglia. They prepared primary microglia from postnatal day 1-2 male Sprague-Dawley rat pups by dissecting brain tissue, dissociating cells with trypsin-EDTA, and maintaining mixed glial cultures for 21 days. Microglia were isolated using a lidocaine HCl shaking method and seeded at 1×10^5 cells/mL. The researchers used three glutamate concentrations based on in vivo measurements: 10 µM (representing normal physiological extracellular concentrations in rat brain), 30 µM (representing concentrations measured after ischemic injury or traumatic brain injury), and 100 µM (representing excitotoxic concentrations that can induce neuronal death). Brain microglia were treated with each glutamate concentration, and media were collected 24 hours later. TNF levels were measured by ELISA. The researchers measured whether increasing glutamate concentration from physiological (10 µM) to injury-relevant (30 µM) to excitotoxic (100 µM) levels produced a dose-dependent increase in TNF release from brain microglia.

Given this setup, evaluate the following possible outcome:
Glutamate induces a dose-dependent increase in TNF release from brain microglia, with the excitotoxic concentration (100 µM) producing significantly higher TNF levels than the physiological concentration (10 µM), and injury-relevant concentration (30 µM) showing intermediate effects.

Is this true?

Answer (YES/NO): NO